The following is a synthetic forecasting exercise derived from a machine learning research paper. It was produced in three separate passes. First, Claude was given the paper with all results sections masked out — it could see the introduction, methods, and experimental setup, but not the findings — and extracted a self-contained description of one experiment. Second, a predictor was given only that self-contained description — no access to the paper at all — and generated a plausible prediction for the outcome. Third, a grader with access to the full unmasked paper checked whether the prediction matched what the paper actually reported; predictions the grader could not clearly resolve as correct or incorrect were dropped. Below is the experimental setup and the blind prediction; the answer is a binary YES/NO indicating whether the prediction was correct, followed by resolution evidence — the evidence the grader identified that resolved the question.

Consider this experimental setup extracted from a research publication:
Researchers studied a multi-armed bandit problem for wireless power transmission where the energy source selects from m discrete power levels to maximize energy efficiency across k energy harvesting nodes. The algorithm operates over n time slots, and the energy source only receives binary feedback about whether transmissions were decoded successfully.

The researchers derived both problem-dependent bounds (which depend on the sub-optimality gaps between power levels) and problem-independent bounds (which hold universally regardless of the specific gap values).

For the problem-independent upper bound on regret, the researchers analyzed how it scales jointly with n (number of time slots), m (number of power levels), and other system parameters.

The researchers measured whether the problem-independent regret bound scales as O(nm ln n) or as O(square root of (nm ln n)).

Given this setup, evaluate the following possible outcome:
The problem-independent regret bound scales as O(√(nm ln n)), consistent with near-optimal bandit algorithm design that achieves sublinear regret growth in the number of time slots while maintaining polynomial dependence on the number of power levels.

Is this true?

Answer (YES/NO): YES